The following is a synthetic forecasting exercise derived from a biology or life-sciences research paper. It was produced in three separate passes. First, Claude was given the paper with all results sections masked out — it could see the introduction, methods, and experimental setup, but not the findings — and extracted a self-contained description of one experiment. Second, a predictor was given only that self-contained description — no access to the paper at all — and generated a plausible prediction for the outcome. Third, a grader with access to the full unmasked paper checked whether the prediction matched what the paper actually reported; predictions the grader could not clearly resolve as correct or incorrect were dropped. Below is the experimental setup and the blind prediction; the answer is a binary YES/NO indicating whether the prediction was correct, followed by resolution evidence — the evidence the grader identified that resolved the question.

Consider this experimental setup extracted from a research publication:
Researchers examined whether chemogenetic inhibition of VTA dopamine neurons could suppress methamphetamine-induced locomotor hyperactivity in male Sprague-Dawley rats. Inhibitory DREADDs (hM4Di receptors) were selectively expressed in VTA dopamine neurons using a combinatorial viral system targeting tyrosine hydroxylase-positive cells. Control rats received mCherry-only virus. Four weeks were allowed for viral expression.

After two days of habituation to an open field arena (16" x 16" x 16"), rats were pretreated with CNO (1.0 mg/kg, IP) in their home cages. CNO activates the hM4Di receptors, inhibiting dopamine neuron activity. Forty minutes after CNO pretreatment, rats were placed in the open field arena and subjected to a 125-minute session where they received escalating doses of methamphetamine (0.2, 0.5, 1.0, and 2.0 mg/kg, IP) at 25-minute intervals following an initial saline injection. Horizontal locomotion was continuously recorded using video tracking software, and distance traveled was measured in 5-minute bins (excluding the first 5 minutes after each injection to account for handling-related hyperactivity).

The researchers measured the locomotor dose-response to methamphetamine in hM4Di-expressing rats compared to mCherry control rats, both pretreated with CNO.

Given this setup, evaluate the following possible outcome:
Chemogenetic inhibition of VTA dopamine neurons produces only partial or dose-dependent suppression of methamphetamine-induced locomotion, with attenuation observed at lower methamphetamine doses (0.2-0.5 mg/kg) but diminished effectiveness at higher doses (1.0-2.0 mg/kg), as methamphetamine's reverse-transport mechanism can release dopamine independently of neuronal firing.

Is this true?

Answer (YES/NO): NO